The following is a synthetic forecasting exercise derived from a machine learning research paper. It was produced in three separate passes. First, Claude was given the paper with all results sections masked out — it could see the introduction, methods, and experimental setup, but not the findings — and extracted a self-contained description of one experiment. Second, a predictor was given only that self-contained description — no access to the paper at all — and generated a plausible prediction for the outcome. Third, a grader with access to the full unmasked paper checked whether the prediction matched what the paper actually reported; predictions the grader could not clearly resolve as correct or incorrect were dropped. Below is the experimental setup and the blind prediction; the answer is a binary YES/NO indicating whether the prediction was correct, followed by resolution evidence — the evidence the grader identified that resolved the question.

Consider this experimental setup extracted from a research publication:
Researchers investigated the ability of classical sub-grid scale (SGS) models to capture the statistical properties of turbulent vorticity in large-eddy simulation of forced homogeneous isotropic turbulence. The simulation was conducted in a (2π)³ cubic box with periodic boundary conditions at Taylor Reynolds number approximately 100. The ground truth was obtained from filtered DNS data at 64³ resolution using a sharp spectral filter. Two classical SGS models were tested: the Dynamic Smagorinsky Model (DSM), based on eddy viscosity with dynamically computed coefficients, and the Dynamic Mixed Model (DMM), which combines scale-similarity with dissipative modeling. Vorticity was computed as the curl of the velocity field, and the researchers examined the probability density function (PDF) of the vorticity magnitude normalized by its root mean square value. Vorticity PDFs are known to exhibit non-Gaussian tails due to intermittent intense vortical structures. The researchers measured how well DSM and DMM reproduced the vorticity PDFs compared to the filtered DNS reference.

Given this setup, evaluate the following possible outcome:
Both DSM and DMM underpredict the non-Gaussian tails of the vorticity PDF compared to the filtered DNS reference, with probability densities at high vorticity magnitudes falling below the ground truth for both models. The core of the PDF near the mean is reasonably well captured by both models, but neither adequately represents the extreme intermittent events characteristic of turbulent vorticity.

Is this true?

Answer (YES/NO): NO